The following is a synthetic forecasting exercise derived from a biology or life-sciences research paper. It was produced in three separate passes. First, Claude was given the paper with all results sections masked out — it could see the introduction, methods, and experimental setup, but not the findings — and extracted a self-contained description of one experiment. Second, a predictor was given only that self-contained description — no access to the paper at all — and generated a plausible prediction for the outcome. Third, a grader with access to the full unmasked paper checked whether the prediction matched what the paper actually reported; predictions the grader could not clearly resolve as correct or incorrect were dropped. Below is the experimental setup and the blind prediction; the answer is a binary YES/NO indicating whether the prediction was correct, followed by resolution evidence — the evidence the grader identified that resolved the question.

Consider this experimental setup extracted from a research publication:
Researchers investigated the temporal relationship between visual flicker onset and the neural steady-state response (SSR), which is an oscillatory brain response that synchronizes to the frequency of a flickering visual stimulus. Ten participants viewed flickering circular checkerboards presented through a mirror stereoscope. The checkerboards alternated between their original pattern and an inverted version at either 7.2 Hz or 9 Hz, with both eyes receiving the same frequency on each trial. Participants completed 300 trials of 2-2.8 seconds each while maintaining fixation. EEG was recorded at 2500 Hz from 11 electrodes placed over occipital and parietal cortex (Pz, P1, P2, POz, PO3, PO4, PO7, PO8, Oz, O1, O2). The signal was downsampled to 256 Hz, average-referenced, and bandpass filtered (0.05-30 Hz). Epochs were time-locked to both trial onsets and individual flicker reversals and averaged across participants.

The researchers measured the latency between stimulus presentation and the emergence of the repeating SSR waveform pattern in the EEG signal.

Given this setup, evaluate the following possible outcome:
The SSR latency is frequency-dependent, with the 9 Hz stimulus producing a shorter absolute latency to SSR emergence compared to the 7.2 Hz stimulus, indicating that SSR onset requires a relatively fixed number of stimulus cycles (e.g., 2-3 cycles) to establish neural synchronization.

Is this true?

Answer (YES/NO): NO